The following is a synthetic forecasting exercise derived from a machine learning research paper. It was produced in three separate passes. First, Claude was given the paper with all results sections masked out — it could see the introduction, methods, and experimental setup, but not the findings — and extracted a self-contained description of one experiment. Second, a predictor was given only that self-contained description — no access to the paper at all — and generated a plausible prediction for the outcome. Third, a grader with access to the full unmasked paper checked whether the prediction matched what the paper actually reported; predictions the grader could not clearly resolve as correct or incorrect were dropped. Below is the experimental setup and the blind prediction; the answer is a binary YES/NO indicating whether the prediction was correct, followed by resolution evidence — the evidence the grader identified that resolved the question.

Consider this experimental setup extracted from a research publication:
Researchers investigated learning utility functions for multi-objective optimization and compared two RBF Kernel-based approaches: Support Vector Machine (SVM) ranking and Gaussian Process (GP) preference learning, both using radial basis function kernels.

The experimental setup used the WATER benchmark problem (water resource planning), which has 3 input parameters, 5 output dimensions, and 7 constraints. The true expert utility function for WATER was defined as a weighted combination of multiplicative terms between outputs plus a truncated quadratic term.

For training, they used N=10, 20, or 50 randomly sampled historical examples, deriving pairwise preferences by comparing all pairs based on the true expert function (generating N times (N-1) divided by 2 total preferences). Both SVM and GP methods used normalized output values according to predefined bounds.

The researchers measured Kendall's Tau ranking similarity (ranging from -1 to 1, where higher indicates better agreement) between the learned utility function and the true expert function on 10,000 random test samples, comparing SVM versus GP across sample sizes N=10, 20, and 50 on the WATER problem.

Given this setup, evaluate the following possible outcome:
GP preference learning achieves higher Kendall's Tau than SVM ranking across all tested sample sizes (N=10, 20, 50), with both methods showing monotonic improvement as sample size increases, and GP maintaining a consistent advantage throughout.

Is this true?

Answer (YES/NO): NO